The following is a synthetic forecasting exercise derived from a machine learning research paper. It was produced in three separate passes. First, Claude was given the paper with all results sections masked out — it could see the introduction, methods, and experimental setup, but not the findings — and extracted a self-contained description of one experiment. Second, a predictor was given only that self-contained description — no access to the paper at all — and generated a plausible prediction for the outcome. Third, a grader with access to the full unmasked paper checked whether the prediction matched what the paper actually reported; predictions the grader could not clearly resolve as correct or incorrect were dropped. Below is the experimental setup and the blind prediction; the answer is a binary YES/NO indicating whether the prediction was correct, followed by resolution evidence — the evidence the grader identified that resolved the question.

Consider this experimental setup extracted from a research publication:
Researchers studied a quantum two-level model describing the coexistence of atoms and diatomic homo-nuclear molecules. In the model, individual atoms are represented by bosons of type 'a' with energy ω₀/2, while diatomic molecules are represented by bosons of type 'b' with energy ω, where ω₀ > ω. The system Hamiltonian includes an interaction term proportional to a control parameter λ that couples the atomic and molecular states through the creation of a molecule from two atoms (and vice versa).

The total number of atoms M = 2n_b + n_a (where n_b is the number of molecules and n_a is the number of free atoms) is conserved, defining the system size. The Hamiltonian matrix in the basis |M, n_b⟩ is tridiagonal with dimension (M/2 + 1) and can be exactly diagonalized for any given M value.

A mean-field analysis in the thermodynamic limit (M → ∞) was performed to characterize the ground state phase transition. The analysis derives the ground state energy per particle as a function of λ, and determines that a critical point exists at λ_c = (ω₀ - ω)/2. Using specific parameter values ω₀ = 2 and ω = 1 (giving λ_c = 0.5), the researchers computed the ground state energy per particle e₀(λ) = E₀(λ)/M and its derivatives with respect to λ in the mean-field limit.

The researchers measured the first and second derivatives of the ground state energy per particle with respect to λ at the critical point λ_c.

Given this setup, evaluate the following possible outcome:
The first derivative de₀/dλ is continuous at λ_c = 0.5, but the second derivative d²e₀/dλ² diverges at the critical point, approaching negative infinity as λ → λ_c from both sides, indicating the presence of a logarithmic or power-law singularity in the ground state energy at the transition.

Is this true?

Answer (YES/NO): NO